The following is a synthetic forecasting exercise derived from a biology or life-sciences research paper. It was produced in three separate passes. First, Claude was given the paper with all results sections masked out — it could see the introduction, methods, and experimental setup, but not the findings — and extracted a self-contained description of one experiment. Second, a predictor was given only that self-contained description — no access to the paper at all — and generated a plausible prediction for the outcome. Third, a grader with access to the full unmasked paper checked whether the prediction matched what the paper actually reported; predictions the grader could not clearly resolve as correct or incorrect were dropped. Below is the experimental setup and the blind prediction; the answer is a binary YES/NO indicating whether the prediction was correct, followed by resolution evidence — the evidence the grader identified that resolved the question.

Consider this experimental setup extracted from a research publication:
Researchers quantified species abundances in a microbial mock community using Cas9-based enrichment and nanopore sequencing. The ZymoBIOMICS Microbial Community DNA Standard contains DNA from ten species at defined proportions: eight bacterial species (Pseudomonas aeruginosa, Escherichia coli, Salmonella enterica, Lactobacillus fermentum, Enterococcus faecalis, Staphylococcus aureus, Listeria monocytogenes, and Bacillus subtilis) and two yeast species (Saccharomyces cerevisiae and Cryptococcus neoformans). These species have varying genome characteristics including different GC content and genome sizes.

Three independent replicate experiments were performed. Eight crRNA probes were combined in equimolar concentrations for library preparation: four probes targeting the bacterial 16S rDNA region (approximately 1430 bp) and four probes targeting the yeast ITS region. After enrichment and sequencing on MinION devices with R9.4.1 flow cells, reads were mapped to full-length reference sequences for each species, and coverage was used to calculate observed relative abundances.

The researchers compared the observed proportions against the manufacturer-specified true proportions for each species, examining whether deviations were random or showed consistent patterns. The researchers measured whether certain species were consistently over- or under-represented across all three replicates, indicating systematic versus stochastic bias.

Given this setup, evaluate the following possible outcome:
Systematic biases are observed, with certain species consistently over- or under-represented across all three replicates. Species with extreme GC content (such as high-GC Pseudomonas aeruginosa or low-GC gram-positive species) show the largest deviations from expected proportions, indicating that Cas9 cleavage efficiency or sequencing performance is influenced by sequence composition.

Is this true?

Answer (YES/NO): NO